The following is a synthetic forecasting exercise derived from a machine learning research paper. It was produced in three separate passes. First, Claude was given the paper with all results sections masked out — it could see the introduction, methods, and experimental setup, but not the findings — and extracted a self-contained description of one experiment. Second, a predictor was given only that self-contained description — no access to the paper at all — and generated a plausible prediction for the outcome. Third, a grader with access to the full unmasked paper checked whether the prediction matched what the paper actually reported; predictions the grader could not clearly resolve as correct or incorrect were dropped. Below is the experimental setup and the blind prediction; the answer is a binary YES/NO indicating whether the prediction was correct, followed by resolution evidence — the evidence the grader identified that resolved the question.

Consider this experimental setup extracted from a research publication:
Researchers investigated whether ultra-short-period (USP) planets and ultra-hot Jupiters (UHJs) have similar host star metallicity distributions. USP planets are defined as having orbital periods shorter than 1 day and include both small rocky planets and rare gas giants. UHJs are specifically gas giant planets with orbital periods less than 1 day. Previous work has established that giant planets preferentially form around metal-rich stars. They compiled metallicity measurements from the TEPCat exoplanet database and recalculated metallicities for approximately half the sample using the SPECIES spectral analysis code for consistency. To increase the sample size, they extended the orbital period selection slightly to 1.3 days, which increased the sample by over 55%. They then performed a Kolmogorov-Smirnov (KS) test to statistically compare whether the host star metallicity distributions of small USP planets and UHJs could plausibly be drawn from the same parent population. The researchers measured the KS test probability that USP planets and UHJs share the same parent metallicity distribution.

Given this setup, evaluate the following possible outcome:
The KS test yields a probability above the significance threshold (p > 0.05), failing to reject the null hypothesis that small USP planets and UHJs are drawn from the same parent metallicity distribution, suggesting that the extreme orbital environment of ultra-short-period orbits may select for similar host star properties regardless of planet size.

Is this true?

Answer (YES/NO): NO